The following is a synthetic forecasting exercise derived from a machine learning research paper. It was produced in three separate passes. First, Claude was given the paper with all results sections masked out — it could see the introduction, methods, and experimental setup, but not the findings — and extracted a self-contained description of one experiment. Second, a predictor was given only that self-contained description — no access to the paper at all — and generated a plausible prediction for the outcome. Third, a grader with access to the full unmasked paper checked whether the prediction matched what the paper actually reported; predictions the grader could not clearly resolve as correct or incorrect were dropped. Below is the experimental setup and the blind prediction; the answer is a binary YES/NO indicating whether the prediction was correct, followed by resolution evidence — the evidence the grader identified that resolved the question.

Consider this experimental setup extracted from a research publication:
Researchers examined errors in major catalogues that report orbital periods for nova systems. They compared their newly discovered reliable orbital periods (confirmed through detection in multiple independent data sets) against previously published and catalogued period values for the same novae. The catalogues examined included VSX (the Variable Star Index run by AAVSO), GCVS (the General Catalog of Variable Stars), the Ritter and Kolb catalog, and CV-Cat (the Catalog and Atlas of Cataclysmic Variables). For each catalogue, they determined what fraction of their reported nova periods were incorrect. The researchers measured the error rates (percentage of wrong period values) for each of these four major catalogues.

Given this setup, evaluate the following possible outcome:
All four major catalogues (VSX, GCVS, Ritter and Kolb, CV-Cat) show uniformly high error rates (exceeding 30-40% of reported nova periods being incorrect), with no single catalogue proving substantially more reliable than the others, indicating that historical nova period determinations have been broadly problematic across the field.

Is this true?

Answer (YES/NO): NO